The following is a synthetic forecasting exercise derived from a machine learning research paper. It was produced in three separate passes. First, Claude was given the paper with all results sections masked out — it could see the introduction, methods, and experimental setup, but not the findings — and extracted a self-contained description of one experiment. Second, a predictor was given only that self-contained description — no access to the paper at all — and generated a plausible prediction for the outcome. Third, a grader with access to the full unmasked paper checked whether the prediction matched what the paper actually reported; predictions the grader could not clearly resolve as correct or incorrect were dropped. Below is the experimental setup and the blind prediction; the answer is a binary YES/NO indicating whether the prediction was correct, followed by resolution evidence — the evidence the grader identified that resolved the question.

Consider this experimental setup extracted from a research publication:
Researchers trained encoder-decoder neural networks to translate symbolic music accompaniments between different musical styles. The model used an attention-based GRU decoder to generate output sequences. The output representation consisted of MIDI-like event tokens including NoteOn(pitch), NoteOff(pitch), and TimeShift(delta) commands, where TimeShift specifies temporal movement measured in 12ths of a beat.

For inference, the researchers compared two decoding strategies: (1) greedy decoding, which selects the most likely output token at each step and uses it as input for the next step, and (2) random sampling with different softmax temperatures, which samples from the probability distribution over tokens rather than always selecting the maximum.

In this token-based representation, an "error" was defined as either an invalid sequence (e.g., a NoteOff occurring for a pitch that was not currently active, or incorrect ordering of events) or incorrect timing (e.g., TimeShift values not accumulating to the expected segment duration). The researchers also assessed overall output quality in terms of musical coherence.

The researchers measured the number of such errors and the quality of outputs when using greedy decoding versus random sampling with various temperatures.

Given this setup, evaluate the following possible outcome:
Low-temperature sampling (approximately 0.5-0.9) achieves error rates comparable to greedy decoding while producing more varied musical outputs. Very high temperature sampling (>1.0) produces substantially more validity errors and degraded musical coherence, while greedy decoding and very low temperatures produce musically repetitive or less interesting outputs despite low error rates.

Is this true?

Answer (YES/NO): NO